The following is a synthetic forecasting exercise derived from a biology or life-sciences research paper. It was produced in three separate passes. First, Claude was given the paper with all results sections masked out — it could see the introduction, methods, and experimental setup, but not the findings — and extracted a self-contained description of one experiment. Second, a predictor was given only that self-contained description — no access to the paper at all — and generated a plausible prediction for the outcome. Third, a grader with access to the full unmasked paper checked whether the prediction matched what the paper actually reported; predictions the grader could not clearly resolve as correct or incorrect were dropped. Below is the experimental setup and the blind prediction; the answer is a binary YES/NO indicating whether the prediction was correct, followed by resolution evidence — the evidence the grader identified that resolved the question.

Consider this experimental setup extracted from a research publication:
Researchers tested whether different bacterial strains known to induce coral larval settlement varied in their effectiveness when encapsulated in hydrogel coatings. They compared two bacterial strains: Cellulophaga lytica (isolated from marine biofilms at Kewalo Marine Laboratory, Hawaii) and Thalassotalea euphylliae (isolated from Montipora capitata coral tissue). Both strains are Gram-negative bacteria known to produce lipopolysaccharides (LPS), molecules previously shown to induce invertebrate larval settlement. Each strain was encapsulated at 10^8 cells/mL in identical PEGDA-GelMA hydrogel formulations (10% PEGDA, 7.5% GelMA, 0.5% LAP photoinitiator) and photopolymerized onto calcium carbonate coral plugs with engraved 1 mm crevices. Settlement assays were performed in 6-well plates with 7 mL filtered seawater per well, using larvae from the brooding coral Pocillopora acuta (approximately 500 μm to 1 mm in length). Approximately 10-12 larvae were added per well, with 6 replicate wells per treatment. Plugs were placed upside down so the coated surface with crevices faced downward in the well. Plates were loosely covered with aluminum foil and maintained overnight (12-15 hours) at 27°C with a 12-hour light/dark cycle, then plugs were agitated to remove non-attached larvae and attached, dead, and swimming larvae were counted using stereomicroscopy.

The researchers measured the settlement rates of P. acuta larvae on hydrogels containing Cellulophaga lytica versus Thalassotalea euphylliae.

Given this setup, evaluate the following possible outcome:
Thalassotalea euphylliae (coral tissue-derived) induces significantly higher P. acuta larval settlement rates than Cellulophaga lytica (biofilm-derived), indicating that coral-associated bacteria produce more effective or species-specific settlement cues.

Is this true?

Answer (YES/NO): NO